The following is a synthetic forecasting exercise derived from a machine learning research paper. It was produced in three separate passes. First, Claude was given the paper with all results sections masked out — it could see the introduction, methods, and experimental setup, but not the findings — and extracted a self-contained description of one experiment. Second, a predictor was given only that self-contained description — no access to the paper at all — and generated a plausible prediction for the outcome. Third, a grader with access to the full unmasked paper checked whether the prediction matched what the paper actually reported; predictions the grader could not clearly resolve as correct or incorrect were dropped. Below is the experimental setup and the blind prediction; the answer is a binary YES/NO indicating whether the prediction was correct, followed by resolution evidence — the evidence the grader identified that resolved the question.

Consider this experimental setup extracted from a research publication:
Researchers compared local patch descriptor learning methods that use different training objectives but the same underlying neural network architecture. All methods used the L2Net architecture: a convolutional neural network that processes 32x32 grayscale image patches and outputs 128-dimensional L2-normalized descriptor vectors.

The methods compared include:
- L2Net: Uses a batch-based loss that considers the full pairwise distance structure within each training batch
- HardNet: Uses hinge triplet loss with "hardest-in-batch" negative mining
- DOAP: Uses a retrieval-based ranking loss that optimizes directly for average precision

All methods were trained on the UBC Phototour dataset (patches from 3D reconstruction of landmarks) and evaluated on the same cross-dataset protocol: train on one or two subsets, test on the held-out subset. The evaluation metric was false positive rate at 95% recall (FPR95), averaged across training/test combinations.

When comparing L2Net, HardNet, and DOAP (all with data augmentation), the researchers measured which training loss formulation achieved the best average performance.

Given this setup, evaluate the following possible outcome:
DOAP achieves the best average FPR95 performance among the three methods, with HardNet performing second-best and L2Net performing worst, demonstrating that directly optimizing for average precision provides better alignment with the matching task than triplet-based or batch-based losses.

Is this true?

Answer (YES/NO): YES